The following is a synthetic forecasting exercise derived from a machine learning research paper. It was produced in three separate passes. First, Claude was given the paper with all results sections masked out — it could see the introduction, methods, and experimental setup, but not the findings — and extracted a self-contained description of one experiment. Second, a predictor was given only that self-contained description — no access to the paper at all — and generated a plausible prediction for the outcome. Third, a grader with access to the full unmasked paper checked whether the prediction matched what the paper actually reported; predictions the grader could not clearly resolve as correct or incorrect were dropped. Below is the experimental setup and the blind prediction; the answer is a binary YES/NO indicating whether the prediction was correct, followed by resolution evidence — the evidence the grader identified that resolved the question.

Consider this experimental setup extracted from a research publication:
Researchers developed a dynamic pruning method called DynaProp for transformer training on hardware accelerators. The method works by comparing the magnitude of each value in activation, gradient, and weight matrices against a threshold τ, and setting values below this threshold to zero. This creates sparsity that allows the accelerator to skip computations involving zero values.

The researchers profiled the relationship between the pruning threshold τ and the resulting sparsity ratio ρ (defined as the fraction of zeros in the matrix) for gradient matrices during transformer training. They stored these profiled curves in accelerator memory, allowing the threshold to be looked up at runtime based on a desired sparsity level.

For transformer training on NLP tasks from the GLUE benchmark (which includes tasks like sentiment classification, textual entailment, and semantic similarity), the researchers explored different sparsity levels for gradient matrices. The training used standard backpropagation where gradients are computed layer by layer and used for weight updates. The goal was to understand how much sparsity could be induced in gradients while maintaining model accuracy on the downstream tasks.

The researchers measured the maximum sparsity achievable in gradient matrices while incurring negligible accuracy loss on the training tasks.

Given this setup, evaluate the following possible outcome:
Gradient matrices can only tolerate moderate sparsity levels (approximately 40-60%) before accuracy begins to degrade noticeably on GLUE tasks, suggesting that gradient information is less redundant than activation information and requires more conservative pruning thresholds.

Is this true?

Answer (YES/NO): NO